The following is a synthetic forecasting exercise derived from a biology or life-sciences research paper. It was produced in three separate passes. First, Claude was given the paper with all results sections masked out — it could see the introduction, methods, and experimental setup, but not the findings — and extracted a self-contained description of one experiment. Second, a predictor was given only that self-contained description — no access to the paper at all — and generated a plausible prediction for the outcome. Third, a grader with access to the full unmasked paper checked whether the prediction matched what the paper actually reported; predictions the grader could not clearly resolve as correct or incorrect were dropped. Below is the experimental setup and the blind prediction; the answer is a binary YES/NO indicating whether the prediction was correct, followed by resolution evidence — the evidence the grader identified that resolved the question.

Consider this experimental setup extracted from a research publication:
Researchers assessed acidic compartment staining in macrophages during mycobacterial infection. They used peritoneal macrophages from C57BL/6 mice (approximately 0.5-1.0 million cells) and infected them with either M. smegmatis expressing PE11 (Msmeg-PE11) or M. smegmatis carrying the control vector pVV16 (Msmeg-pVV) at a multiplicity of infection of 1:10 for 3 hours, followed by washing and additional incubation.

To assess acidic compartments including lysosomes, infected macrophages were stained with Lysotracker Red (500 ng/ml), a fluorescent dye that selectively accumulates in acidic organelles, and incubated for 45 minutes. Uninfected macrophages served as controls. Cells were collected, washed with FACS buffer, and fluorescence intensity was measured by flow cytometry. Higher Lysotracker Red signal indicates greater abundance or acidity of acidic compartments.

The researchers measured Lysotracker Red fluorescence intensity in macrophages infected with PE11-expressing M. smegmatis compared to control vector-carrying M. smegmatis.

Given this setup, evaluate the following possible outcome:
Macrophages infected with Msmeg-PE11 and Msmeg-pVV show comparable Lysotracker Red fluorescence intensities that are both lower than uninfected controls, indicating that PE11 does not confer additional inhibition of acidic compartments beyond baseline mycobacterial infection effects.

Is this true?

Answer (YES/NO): NO